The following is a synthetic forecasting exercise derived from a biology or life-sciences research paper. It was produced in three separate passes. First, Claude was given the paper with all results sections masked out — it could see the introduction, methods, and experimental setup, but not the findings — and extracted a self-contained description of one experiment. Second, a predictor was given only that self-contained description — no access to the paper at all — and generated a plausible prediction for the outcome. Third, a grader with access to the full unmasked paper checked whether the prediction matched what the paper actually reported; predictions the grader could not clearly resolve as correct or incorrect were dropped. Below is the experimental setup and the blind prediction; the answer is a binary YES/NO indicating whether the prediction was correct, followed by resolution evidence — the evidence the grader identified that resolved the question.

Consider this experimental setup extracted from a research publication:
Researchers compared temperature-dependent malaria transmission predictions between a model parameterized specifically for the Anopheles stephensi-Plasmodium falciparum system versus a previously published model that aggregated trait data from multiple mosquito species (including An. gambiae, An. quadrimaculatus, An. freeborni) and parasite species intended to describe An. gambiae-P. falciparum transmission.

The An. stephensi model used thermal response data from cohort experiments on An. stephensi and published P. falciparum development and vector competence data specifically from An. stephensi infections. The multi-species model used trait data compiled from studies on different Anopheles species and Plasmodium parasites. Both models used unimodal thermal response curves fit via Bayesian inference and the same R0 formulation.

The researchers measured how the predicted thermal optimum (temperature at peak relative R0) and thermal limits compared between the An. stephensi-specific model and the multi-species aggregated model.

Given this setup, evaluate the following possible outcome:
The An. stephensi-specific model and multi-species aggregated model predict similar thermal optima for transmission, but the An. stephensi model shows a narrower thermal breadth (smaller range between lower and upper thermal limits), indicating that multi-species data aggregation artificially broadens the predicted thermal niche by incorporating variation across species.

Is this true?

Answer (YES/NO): NO